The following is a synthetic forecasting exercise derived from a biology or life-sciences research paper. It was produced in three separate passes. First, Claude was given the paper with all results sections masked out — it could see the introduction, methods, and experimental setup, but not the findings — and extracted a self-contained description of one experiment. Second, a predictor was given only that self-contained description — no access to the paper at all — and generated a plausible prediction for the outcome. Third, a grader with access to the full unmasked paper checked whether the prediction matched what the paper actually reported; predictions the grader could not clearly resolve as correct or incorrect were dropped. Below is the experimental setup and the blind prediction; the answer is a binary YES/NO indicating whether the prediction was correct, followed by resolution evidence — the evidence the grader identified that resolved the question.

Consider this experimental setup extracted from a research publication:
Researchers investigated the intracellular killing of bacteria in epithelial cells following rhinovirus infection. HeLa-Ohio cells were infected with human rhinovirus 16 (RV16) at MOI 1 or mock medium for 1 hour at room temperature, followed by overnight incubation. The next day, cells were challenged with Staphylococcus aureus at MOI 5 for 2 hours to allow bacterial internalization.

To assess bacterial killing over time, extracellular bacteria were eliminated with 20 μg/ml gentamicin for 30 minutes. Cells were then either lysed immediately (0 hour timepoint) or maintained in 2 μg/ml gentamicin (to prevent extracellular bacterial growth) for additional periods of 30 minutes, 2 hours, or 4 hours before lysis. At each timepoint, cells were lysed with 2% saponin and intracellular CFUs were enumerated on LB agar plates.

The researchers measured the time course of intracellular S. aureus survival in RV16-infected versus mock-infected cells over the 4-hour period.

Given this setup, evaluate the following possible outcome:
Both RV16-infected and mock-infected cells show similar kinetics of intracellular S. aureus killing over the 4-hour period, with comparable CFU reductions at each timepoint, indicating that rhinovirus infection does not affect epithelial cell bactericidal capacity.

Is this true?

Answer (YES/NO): NO